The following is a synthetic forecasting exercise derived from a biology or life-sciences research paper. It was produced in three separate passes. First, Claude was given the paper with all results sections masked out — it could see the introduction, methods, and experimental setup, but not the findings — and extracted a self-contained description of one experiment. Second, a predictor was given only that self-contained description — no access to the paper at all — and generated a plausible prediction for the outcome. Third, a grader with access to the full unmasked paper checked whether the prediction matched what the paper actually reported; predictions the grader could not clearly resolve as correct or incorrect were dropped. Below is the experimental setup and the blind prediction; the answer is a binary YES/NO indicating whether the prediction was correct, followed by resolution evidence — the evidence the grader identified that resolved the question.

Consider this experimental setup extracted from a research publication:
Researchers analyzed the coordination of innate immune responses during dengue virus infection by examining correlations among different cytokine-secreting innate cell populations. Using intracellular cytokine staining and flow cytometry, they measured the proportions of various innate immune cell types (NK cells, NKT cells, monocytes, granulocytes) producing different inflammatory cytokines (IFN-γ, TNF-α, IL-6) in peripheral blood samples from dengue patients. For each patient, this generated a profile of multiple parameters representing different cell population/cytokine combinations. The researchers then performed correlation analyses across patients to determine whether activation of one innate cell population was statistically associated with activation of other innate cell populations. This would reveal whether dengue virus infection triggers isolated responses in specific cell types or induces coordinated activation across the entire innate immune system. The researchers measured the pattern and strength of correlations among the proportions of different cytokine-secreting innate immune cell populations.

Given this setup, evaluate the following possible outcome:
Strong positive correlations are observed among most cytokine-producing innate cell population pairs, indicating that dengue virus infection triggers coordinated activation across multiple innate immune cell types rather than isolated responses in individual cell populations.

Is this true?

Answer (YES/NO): YES